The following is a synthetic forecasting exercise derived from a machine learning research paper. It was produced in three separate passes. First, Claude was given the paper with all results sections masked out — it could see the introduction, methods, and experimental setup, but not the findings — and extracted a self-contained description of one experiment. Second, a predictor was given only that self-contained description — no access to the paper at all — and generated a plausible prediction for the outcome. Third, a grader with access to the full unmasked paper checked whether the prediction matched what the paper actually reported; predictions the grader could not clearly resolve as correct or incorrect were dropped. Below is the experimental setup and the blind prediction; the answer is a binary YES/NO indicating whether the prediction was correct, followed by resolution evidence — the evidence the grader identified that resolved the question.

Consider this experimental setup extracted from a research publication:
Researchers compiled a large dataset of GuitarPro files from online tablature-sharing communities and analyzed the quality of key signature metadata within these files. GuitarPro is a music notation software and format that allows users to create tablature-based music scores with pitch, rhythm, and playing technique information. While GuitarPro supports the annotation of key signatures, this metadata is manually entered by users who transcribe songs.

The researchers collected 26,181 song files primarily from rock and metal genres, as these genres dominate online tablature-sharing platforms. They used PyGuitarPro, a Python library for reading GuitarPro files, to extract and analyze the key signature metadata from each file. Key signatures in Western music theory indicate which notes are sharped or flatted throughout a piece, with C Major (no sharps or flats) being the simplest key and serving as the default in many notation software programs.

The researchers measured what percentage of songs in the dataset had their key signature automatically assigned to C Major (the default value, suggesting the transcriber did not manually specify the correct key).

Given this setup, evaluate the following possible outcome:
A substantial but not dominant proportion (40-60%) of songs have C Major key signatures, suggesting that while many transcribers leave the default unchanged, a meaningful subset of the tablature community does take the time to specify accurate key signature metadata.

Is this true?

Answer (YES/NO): NO